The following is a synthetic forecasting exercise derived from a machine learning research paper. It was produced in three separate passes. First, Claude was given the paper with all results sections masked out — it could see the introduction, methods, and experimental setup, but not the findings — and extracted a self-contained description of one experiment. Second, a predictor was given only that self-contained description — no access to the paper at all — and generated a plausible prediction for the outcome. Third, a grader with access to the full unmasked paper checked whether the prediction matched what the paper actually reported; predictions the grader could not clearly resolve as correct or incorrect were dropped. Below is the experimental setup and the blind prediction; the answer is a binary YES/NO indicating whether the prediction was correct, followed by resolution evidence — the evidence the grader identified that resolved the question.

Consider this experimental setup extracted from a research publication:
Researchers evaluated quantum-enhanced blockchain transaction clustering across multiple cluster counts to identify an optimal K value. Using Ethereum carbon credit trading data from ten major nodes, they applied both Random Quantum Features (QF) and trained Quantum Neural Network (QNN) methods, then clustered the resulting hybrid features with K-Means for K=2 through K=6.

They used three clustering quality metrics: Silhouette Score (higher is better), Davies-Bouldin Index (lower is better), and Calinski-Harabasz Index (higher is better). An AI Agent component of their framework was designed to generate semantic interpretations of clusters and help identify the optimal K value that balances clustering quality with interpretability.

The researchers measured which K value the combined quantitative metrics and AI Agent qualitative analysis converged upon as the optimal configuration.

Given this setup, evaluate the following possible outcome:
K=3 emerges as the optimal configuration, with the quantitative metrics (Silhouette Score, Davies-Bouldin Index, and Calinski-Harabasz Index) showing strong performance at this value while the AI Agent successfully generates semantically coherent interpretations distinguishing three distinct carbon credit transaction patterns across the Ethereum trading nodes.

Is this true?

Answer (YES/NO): YES